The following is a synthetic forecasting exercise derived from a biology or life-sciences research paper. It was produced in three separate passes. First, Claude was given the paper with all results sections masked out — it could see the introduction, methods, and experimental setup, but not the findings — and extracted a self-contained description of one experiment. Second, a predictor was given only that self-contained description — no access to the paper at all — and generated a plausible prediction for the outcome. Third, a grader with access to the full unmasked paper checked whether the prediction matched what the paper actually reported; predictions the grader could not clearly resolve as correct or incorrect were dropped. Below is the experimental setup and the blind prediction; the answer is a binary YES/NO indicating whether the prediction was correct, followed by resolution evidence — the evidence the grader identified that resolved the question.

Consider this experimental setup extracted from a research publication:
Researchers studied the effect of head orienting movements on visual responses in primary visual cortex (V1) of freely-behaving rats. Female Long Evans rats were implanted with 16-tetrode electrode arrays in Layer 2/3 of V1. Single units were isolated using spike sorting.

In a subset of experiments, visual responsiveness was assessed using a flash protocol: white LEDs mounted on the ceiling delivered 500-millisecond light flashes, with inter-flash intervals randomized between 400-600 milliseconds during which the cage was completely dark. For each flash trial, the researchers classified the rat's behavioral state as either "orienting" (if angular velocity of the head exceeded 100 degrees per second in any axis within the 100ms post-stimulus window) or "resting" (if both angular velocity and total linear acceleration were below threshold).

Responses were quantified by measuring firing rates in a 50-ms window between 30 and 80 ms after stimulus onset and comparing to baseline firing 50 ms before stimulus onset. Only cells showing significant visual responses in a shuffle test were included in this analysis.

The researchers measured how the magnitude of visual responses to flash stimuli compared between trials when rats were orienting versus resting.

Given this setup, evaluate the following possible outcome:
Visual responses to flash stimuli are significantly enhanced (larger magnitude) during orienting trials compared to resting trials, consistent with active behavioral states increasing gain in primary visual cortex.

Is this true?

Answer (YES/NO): NO